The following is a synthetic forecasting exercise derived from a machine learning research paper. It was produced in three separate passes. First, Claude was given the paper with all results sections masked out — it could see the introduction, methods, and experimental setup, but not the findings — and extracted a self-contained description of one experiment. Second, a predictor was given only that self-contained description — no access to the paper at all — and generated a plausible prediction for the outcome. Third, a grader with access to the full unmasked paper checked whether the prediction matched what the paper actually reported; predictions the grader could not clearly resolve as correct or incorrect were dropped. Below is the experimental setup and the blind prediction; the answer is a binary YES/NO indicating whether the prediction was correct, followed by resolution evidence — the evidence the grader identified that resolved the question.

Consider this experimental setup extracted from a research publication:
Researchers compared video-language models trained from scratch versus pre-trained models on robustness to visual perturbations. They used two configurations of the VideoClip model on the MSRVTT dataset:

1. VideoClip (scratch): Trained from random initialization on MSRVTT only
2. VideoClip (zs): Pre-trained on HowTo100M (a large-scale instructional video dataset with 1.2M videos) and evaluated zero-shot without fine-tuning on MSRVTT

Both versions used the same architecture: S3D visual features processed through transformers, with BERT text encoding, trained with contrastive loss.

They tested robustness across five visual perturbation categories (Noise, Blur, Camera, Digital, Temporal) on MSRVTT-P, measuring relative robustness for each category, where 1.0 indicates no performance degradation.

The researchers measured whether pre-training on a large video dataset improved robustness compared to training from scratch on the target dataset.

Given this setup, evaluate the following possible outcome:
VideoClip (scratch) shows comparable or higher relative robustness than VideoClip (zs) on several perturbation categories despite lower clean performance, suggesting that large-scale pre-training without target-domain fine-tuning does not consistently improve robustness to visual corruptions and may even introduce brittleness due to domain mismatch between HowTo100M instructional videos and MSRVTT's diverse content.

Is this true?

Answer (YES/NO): NO